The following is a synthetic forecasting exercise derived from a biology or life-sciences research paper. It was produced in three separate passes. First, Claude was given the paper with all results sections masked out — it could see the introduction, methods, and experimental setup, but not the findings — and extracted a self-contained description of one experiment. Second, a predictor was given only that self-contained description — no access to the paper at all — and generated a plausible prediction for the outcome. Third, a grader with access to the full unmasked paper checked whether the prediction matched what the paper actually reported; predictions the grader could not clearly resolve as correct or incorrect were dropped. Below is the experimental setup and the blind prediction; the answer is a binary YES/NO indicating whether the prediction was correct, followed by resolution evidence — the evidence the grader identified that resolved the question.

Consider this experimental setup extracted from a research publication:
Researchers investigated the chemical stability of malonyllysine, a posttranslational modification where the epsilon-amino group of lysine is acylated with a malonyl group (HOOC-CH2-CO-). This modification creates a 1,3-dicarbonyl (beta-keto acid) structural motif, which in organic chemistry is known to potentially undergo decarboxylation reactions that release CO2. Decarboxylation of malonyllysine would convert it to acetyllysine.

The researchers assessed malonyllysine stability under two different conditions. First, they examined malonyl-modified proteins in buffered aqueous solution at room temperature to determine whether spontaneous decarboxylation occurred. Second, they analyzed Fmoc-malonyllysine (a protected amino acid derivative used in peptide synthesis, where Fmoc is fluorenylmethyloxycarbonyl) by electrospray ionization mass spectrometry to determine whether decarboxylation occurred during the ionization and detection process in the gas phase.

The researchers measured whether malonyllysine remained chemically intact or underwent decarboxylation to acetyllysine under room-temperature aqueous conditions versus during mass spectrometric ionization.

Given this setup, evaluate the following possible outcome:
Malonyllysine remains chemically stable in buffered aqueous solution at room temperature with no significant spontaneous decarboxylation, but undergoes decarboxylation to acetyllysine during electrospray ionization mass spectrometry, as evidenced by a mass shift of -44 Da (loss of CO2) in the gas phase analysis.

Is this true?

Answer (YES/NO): YES